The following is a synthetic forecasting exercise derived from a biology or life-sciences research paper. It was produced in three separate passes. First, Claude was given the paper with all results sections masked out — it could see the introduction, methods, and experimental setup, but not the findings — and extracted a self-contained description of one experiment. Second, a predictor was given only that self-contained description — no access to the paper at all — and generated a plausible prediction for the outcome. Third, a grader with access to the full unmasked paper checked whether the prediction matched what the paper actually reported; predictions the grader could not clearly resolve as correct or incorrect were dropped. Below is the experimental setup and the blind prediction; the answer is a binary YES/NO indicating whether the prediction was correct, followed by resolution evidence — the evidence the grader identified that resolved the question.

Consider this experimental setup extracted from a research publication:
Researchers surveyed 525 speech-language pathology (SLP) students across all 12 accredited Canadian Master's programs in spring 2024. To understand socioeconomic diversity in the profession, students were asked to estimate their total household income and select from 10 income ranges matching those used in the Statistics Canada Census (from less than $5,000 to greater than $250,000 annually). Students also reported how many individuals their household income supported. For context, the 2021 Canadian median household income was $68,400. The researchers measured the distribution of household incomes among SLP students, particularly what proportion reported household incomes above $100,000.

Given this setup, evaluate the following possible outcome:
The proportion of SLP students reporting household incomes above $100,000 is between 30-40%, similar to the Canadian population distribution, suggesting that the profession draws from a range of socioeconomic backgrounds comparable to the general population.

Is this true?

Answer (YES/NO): NO